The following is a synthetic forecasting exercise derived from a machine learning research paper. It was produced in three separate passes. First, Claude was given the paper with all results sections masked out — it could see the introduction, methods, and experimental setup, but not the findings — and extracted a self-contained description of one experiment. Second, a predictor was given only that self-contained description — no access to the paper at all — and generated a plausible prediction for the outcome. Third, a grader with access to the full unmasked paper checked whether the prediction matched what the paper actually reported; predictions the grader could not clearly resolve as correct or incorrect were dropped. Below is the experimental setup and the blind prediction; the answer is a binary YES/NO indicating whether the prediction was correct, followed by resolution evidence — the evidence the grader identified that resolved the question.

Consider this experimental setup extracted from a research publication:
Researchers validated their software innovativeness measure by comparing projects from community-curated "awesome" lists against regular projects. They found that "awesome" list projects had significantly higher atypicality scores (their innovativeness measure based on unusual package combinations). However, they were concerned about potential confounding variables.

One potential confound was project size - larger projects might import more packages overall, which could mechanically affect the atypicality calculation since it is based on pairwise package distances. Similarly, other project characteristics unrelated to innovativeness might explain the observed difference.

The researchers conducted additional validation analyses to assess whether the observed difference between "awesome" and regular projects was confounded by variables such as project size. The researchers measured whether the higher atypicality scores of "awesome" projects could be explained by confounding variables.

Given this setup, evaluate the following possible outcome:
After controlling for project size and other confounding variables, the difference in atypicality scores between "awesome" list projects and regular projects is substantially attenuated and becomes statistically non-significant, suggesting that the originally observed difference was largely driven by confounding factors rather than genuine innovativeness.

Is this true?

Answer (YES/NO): NO